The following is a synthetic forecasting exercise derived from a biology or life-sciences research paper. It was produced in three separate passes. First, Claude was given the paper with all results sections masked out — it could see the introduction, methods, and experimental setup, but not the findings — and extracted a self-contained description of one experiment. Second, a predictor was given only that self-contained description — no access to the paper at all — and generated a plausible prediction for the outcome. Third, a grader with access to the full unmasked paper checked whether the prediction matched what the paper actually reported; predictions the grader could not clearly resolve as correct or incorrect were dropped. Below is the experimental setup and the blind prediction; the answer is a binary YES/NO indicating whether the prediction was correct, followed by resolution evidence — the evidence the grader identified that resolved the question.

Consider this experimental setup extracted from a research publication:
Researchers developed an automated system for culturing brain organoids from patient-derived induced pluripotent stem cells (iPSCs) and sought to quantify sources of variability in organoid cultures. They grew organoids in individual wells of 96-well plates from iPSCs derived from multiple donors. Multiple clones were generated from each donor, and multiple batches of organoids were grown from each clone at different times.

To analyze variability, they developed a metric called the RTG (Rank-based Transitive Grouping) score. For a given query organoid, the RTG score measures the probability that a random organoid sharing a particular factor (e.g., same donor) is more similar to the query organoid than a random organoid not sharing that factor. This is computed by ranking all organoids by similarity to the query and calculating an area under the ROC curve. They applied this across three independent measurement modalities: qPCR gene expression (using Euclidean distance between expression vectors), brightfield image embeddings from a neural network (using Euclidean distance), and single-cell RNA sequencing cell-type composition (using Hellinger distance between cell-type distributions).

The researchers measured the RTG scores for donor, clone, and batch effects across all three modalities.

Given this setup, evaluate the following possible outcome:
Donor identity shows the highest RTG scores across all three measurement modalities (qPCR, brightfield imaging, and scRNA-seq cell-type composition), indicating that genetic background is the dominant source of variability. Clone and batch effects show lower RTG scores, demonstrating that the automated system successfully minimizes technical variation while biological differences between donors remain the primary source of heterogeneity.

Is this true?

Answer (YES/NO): NO